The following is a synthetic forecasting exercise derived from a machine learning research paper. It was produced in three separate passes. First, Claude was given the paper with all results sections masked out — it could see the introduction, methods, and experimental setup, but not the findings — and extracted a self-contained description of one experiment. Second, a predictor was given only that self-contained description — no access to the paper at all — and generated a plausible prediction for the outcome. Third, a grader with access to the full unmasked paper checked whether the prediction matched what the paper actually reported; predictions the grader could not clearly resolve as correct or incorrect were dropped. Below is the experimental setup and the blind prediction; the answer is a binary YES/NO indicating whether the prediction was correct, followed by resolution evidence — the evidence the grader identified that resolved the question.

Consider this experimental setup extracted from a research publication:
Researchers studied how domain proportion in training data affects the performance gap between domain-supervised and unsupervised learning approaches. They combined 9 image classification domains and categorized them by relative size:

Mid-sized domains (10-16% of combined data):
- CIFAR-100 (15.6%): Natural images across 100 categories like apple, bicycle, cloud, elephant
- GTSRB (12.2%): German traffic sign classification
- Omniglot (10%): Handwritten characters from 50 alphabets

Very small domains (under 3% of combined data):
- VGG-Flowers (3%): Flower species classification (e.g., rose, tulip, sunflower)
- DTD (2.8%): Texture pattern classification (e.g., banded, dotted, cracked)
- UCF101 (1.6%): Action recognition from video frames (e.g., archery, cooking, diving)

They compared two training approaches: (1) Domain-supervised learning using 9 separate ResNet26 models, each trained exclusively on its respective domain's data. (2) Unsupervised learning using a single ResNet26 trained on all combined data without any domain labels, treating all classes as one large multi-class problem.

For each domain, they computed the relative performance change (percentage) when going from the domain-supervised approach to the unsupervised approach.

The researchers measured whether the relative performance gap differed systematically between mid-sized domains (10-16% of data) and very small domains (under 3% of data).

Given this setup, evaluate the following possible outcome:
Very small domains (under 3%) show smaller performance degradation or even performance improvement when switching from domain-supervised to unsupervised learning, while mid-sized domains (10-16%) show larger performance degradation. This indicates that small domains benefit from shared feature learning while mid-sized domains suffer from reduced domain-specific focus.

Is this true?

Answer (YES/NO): NO